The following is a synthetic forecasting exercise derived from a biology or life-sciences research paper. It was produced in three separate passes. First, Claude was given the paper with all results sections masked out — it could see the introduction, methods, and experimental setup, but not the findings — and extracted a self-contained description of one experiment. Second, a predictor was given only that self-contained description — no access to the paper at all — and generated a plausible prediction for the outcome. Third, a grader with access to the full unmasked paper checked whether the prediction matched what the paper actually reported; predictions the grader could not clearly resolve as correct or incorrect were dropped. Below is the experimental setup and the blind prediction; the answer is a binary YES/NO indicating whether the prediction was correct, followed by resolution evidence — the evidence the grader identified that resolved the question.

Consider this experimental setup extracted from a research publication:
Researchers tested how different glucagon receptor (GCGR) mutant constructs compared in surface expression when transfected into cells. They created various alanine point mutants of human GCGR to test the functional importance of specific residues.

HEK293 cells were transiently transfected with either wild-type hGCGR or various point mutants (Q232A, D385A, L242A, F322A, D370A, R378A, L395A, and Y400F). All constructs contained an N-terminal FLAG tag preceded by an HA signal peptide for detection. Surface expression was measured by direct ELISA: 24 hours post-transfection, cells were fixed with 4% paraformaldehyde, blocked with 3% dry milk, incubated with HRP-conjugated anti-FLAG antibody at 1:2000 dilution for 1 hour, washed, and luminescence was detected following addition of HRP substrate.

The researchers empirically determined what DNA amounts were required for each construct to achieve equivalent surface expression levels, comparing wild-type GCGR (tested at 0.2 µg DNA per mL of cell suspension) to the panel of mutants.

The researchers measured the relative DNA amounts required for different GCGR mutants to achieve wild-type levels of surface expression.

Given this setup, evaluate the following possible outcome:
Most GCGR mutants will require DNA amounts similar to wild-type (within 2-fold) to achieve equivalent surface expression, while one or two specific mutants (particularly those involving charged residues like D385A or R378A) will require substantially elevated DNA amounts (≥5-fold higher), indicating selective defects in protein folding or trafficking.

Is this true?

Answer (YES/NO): NO